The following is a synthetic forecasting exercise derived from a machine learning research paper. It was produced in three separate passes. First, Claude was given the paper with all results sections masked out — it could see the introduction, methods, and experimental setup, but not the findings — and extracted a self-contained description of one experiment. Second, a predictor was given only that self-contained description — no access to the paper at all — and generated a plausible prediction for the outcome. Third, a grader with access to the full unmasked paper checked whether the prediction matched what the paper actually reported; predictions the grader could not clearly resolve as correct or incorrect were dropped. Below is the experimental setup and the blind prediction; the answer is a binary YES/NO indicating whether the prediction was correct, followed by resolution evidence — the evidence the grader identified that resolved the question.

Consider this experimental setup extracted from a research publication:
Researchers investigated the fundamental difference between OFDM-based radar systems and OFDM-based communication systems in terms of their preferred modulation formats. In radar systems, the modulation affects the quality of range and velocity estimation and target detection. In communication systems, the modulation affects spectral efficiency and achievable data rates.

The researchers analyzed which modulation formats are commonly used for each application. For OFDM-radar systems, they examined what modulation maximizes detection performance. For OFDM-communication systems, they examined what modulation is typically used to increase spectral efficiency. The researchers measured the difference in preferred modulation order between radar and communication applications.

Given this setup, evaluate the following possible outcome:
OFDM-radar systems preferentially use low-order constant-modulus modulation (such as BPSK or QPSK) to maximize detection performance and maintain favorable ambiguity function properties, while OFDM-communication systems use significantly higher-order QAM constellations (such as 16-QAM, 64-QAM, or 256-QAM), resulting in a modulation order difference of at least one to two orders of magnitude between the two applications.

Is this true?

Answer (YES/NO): YES